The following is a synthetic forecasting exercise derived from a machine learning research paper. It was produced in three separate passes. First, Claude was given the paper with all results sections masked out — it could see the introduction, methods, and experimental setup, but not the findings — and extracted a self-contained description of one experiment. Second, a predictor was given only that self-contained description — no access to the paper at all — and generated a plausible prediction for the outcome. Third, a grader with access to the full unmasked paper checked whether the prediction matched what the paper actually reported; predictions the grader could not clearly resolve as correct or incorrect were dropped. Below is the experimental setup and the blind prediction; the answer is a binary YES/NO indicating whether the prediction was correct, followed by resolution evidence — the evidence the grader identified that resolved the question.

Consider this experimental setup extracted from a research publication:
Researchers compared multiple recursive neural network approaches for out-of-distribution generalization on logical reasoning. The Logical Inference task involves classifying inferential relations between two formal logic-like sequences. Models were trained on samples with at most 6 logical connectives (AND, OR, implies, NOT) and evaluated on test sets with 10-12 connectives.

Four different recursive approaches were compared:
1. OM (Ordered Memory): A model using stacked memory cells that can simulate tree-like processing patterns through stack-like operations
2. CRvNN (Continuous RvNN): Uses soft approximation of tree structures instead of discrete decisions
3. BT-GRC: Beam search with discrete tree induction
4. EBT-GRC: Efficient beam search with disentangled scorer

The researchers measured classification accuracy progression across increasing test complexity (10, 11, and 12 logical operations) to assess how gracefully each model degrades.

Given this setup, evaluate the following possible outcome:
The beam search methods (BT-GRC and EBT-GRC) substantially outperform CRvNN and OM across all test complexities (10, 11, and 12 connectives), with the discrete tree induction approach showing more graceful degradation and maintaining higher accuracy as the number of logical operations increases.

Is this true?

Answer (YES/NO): NO